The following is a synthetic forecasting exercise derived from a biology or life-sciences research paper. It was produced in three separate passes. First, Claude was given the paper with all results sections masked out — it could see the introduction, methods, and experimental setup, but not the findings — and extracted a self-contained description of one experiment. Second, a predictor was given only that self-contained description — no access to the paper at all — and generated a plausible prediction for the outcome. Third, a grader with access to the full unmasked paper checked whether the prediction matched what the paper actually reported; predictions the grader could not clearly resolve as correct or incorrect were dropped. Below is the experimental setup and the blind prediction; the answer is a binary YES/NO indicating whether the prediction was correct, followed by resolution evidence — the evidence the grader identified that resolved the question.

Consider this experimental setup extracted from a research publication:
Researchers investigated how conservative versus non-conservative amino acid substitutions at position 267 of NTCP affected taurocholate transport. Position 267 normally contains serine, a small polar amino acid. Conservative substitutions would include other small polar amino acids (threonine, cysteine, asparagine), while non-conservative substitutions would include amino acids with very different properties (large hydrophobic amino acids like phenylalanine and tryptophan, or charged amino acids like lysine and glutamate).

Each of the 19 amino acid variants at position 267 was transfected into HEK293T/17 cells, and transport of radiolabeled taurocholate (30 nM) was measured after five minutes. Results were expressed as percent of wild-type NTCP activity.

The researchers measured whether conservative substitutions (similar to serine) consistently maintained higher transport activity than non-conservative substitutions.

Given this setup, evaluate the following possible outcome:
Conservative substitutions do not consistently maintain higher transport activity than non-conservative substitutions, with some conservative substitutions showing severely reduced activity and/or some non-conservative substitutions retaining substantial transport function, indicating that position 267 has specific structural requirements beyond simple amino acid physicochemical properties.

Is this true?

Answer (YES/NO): YES